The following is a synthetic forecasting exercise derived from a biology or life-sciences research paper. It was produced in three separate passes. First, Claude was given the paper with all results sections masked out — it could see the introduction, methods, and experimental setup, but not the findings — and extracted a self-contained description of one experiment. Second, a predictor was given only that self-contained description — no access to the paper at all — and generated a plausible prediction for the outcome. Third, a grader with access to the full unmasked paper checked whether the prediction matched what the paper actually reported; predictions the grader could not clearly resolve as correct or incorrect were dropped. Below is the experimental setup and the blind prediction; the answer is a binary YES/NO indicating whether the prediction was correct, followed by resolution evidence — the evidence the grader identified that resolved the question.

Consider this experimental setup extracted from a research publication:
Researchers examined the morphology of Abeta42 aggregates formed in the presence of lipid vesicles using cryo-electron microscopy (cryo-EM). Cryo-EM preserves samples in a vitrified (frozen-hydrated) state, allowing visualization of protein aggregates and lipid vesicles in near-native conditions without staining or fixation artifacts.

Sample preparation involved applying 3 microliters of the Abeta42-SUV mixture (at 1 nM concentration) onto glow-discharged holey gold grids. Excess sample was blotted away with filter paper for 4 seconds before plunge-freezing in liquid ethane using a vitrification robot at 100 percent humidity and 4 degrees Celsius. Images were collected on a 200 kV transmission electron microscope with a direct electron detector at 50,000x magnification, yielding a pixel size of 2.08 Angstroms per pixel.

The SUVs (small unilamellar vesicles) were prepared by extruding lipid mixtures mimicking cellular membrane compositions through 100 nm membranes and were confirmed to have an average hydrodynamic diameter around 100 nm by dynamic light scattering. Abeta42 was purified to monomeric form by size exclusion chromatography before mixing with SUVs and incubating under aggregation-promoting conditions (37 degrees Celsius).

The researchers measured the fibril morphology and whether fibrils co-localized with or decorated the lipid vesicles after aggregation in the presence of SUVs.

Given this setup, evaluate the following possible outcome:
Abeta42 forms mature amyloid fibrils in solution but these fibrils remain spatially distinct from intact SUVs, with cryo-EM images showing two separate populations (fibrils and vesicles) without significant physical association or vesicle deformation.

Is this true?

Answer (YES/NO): YES